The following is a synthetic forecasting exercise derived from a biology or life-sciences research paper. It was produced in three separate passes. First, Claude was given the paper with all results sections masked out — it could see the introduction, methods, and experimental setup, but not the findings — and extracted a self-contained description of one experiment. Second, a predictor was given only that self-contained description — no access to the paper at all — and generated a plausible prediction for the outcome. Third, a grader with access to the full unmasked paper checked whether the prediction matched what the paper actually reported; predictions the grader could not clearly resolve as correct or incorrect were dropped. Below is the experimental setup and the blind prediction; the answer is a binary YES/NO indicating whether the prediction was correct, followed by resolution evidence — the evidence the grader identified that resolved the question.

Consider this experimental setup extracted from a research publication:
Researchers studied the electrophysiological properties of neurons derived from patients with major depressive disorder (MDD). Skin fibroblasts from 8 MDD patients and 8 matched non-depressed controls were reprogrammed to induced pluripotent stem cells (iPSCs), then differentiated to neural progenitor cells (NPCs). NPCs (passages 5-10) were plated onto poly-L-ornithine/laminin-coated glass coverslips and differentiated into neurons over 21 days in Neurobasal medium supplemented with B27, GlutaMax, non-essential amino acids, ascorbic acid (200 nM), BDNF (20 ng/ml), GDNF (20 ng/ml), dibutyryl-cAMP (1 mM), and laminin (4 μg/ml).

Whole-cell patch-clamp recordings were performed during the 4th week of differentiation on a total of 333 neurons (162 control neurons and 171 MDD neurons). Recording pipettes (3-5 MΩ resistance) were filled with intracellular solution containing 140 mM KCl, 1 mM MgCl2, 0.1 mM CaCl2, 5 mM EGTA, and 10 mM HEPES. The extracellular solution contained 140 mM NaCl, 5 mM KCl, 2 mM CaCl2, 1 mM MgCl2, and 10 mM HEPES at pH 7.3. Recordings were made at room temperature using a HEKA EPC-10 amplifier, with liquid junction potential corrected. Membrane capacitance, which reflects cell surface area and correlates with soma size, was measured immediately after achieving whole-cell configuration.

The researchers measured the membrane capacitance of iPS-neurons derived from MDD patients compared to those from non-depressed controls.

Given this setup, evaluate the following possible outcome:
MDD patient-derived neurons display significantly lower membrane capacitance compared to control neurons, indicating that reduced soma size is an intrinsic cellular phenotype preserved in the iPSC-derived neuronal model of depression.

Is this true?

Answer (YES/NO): YES